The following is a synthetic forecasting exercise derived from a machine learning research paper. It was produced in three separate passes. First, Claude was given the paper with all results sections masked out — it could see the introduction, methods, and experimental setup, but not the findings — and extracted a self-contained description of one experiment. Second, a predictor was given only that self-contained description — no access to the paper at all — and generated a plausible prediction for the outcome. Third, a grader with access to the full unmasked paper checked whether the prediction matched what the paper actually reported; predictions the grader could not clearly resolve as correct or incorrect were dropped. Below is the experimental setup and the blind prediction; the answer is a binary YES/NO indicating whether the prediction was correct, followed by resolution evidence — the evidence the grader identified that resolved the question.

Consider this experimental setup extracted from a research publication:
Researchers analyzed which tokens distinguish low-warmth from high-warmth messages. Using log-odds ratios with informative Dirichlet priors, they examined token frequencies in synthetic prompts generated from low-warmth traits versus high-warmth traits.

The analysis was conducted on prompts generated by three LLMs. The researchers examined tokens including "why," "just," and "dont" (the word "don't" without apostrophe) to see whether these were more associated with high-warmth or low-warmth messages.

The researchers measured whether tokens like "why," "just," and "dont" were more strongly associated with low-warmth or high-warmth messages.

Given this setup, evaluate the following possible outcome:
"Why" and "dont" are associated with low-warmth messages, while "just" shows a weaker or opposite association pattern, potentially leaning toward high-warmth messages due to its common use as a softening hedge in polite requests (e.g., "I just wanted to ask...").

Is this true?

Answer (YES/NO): NO